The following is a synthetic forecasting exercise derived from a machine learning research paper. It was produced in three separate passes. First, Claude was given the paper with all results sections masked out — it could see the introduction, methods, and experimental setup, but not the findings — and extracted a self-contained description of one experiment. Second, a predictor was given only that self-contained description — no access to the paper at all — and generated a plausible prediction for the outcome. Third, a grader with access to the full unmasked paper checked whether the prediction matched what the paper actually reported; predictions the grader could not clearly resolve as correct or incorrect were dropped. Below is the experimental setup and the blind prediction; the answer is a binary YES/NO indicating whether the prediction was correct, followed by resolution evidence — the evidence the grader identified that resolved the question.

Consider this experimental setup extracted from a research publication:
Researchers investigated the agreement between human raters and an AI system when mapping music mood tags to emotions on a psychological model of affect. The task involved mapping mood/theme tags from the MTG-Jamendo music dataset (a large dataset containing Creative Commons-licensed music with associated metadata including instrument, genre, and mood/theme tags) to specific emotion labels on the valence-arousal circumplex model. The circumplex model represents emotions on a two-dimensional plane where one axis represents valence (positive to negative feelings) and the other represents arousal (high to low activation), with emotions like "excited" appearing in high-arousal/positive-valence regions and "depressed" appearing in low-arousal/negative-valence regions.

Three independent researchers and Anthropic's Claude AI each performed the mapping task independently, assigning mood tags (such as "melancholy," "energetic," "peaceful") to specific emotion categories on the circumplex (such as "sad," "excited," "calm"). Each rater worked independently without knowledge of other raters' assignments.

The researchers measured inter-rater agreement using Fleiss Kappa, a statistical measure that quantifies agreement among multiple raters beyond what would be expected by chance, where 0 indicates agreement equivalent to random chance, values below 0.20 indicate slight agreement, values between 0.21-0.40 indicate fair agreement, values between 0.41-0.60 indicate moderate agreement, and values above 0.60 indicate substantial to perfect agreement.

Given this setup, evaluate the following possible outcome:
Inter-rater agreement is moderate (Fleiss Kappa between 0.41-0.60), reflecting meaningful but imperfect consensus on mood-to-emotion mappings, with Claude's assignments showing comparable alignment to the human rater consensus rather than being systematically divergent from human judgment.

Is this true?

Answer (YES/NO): NO